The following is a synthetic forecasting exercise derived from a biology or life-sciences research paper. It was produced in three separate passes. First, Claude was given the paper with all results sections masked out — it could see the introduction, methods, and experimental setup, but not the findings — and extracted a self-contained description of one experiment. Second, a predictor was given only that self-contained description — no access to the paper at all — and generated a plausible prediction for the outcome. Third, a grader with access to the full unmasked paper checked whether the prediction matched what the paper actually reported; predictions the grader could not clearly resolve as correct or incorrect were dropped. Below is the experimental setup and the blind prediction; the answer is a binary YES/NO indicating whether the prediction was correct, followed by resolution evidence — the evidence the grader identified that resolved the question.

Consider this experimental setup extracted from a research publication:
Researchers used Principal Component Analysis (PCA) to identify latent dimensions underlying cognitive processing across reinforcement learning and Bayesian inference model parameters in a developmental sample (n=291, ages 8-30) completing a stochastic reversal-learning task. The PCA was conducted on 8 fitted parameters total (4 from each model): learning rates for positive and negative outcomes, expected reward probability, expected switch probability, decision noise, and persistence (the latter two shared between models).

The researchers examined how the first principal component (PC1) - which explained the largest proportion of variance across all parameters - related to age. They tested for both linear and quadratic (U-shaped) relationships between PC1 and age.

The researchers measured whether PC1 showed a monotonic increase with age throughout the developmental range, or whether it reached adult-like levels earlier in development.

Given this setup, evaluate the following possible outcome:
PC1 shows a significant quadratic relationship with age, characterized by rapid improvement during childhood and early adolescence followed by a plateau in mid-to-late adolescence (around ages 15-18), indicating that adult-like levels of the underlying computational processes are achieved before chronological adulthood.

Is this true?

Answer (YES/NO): NO